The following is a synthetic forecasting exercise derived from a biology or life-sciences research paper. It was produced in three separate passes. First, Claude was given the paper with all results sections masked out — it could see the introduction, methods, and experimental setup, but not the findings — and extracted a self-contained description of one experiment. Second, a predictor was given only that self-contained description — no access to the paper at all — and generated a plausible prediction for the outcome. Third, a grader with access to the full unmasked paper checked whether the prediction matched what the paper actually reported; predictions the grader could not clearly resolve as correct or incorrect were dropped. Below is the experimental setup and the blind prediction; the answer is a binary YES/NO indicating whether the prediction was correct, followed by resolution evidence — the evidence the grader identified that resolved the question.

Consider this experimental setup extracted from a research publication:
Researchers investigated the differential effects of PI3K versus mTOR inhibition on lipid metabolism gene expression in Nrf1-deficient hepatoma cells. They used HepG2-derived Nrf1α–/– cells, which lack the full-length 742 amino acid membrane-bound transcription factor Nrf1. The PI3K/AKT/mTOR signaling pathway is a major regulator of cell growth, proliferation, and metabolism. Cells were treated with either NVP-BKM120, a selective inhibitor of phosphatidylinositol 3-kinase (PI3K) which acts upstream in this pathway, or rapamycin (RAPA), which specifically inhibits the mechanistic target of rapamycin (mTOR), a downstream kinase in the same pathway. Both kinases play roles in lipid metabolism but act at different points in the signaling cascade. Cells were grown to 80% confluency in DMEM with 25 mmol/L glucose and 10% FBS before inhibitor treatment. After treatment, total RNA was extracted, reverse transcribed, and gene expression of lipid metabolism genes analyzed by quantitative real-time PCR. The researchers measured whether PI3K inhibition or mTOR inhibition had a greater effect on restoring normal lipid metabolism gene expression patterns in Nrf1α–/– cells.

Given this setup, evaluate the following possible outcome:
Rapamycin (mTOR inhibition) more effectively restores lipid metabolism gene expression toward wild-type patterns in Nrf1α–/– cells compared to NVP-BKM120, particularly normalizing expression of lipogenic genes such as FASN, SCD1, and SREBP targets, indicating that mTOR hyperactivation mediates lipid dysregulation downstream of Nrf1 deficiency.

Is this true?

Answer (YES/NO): NO